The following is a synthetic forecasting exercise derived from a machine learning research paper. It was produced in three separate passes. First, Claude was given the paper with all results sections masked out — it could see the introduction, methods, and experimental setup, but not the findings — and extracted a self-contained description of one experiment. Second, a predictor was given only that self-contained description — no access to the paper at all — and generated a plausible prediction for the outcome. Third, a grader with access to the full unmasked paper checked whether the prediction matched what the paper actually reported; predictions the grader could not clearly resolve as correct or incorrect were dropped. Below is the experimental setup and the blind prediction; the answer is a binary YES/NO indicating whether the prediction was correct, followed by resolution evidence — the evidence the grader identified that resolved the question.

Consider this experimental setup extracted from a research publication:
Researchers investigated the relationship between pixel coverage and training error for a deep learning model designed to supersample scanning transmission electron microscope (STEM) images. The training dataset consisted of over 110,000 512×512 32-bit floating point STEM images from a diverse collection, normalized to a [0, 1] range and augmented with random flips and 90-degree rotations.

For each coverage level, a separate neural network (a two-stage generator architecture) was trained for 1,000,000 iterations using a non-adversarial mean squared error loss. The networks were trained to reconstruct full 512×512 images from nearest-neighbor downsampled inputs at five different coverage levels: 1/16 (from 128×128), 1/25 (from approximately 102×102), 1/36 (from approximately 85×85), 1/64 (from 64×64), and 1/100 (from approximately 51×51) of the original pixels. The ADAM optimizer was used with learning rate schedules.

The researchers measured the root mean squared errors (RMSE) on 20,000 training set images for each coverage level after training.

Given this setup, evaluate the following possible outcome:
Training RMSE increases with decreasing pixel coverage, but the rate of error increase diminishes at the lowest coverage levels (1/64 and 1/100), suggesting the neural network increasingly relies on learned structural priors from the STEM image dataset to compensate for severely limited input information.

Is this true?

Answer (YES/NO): NO